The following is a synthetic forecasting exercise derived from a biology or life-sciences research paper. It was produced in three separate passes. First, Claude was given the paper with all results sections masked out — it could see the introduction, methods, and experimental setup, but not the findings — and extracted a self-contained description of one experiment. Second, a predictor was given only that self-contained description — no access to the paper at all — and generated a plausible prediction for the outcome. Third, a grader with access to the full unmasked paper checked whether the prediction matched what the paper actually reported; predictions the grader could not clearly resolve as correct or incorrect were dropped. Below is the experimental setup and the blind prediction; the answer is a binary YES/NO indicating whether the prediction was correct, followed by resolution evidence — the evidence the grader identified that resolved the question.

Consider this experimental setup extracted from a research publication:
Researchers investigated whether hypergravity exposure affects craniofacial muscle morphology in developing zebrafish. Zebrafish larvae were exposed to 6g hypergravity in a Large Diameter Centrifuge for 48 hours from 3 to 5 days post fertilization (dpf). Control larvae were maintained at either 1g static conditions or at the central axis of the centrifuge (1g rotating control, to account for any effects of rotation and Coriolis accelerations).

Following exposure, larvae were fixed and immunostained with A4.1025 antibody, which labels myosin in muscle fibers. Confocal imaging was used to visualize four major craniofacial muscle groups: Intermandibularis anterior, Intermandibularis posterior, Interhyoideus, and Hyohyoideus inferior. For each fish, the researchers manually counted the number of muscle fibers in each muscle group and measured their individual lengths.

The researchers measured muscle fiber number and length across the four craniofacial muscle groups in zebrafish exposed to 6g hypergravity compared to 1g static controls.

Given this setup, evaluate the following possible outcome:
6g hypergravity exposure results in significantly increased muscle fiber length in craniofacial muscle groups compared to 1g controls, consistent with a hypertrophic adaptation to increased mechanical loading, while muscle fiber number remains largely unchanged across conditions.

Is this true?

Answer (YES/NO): NO